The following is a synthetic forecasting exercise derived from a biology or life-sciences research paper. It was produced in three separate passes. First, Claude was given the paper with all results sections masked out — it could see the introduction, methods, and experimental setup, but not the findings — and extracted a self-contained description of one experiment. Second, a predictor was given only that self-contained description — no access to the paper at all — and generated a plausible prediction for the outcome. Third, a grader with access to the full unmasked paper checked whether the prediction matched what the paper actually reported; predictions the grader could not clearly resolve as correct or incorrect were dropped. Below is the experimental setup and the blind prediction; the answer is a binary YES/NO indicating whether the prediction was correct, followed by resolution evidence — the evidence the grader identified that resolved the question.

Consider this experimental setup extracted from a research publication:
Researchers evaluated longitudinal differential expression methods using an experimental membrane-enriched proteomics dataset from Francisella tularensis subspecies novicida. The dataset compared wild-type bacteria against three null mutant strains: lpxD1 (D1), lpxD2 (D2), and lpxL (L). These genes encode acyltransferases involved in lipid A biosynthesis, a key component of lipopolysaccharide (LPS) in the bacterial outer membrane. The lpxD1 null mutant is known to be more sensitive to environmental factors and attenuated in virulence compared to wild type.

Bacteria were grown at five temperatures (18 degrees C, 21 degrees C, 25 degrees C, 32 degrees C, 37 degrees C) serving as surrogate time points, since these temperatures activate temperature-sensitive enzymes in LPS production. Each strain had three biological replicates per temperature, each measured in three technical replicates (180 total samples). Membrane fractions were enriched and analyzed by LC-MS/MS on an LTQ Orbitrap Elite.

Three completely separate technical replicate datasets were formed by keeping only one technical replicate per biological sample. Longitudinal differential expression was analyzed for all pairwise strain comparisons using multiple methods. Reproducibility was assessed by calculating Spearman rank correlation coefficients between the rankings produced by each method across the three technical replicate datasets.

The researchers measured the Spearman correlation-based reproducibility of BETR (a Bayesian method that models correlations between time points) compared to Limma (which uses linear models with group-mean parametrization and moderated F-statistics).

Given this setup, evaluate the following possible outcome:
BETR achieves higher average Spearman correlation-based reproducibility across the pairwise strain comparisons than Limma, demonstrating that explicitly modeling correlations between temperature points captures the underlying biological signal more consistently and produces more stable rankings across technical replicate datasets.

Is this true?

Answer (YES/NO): NO